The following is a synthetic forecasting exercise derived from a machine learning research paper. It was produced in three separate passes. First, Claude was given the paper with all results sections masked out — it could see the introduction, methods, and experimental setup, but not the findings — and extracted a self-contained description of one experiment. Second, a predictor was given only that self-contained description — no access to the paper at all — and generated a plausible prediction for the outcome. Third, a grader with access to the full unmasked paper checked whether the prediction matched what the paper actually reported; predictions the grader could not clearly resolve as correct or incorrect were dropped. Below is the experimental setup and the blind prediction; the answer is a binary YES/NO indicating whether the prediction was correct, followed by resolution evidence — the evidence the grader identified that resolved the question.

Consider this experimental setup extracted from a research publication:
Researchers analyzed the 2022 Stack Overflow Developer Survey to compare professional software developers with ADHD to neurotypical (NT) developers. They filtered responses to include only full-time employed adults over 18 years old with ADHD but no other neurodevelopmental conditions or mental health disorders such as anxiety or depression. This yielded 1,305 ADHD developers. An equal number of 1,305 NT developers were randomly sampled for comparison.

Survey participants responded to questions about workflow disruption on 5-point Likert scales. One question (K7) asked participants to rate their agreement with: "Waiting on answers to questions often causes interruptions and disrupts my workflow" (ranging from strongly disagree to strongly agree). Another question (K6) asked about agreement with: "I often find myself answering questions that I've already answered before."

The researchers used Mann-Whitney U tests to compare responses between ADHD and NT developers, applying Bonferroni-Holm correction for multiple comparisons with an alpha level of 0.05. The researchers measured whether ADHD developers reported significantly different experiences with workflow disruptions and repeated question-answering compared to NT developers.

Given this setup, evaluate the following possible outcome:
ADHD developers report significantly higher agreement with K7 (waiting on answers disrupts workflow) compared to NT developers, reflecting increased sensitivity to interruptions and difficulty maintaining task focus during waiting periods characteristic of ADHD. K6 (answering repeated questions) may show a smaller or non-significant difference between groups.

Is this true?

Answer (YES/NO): YES